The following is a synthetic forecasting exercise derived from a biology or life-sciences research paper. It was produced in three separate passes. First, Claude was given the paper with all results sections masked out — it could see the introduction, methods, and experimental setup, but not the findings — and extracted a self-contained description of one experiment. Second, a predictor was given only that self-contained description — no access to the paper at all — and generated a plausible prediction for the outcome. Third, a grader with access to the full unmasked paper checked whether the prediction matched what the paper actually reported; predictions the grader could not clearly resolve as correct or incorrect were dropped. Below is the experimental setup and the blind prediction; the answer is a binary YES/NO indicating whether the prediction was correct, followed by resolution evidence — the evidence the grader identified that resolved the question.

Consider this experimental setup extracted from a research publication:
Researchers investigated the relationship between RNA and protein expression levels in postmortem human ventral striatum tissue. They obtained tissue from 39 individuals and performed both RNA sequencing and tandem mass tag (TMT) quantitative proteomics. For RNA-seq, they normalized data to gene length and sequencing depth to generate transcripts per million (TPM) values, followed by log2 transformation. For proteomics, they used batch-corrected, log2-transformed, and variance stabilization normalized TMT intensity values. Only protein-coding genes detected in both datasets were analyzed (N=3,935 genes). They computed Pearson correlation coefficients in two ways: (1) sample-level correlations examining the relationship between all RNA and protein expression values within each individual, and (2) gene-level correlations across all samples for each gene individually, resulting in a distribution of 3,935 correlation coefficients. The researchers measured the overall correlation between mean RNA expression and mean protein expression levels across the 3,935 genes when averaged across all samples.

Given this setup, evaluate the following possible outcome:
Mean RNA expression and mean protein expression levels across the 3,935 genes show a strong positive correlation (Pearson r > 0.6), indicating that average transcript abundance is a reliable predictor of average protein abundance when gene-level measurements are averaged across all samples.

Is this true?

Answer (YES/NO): NO